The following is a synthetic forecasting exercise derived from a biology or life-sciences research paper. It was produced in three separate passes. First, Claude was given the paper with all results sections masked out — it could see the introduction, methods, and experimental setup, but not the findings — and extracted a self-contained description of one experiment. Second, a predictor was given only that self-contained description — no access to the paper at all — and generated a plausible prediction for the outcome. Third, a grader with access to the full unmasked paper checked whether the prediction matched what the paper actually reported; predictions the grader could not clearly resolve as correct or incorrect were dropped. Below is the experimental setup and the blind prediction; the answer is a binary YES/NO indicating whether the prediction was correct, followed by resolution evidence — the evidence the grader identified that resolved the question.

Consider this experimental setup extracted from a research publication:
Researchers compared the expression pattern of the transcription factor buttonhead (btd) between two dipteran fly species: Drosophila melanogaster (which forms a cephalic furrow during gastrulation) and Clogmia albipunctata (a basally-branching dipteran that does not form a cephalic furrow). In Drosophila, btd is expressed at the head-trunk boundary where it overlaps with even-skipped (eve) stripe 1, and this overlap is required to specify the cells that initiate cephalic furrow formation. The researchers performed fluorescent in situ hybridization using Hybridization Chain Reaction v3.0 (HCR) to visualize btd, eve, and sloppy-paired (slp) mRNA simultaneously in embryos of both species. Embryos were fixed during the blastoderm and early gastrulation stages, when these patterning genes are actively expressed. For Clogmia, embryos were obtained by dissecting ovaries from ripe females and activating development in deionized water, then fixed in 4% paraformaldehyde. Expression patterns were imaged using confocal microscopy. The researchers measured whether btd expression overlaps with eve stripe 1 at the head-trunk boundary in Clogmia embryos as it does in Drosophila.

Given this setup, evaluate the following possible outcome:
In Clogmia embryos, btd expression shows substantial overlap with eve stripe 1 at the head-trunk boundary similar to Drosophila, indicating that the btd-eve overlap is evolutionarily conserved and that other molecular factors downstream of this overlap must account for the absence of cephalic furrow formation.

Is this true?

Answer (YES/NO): NO